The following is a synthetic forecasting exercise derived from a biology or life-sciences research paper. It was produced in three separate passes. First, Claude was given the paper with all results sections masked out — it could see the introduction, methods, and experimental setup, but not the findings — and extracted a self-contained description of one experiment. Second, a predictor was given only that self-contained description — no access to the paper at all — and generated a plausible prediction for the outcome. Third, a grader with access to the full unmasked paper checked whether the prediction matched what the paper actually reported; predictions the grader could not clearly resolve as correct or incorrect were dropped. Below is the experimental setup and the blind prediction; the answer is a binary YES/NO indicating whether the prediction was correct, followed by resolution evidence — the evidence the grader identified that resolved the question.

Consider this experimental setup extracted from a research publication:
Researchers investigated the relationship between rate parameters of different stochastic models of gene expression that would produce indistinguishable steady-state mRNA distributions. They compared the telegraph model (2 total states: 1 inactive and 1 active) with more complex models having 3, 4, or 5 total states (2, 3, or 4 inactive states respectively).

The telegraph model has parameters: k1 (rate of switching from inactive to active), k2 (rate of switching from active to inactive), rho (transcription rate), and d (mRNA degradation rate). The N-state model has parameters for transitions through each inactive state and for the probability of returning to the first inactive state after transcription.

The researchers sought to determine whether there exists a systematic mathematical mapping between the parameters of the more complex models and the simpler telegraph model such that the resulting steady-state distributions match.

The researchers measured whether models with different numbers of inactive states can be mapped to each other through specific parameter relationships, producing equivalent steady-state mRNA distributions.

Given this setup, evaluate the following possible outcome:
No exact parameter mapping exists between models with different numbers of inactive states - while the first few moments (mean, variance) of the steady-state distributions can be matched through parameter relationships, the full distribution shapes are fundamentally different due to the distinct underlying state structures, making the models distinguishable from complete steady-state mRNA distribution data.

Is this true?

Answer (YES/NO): NO